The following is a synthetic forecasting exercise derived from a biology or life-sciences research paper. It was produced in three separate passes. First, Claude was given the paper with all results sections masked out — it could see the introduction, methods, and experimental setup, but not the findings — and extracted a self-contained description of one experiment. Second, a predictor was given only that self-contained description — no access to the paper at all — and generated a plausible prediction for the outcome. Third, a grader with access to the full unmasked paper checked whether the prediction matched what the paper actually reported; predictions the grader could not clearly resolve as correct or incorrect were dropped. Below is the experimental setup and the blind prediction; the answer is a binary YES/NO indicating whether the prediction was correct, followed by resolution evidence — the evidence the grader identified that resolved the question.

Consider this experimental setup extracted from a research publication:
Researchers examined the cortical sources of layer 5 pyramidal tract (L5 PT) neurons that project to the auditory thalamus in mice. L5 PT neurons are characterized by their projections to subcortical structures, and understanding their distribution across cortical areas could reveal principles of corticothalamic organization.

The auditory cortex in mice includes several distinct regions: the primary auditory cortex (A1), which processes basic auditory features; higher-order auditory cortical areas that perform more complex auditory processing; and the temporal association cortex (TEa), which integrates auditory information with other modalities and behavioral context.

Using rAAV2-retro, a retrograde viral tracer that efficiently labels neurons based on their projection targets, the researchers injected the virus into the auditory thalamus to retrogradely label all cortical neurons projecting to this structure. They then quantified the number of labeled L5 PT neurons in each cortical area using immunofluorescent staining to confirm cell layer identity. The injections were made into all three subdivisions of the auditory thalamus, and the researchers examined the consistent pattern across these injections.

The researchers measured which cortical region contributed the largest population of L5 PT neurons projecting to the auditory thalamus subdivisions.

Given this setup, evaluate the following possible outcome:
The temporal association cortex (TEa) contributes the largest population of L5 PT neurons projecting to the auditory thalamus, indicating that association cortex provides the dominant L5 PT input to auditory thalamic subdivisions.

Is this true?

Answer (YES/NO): YES